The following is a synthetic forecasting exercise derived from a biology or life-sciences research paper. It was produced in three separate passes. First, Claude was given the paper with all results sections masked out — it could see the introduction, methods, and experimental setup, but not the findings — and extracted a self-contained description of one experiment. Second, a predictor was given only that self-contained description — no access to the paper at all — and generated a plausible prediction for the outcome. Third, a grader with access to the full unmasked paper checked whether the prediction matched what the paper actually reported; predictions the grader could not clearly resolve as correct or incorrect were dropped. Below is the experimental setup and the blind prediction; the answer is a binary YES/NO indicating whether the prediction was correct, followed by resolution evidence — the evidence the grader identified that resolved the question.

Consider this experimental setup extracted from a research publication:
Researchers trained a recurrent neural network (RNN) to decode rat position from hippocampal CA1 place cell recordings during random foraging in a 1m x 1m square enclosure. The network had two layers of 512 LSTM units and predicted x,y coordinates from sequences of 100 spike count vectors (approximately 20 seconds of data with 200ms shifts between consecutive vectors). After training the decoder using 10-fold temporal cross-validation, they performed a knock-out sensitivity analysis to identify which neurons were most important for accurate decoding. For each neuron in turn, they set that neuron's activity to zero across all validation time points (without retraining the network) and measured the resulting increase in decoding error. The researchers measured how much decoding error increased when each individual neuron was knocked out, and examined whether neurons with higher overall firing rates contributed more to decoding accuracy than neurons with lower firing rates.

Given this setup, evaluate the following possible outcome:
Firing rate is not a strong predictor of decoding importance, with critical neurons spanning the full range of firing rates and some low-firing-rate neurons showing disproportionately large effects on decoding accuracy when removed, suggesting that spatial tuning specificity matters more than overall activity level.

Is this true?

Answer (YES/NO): NO